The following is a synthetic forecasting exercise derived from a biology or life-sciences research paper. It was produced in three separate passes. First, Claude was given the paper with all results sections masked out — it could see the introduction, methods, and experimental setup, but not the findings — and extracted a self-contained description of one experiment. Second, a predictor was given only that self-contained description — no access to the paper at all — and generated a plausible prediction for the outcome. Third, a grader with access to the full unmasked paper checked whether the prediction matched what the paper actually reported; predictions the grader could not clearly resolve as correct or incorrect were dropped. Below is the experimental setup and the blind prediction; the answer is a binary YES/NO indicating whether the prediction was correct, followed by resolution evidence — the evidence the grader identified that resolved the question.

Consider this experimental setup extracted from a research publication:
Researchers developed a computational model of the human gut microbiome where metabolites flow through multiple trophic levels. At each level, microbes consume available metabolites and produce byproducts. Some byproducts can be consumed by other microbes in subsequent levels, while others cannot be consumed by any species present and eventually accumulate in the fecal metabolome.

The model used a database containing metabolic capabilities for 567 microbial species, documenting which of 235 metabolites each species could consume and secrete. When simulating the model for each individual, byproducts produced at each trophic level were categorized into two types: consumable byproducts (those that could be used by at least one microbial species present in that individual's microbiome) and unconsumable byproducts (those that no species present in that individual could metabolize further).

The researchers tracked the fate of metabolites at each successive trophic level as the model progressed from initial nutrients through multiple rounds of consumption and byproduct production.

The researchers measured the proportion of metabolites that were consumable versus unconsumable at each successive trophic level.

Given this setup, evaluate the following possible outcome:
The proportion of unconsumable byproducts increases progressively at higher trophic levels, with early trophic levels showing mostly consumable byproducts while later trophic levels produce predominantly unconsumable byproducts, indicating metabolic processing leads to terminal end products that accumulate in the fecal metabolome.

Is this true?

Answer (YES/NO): YES